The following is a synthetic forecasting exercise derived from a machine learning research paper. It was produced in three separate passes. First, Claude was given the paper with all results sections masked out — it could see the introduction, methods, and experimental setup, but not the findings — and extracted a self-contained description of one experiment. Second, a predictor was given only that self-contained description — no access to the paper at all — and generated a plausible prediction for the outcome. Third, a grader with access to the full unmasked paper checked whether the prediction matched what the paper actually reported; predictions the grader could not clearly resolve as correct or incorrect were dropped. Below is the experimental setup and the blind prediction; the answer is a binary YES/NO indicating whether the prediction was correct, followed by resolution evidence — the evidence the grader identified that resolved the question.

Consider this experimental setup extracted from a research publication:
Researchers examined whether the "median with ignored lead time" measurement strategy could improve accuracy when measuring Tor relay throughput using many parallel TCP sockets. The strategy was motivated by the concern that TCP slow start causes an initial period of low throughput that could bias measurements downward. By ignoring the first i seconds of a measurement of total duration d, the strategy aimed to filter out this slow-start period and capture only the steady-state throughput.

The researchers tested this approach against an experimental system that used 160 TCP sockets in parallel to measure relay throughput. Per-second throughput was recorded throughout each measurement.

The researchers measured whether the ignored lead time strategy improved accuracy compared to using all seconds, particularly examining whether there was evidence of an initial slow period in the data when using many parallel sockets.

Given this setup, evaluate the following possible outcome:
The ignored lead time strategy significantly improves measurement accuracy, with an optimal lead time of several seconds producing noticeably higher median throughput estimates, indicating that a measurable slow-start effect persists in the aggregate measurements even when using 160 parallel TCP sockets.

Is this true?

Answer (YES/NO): NO